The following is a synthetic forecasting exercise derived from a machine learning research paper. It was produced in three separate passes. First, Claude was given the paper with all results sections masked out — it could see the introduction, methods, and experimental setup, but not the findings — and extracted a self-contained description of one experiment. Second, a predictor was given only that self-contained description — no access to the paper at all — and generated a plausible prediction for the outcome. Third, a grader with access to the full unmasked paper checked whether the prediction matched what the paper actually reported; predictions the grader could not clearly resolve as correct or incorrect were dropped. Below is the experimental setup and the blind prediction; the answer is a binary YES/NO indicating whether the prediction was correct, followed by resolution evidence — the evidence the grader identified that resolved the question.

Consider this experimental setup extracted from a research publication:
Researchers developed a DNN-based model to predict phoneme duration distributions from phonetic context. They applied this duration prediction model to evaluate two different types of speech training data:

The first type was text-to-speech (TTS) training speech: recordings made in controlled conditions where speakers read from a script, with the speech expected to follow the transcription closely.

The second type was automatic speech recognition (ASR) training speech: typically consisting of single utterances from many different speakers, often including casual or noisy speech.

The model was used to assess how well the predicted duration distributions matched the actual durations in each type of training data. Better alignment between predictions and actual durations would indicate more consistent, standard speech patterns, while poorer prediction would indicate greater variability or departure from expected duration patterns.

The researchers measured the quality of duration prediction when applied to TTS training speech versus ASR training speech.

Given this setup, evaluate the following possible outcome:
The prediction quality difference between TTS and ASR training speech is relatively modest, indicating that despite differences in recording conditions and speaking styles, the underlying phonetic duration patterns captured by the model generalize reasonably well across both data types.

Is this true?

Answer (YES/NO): NO